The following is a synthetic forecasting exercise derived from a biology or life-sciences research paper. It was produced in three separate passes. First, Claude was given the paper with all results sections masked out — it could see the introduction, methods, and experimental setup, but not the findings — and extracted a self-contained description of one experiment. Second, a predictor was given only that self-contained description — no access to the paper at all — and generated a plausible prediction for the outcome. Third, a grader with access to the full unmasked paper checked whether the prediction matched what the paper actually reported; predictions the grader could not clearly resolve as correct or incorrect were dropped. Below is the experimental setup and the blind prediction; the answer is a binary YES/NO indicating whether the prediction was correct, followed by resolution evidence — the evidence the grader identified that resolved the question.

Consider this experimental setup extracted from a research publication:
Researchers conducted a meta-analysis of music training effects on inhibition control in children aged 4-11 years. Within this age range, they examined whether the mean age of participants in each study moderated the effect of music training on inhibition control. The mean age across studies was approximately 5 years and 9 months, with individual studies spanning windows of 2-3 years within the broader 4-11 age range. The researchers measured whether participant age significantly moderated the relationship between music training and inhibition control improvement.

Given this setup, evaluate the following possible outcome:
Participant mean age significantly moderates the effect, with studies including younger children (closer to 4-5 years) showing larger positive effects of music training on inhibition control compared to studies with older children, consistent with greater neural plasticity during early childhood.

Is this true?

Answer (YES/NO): NO